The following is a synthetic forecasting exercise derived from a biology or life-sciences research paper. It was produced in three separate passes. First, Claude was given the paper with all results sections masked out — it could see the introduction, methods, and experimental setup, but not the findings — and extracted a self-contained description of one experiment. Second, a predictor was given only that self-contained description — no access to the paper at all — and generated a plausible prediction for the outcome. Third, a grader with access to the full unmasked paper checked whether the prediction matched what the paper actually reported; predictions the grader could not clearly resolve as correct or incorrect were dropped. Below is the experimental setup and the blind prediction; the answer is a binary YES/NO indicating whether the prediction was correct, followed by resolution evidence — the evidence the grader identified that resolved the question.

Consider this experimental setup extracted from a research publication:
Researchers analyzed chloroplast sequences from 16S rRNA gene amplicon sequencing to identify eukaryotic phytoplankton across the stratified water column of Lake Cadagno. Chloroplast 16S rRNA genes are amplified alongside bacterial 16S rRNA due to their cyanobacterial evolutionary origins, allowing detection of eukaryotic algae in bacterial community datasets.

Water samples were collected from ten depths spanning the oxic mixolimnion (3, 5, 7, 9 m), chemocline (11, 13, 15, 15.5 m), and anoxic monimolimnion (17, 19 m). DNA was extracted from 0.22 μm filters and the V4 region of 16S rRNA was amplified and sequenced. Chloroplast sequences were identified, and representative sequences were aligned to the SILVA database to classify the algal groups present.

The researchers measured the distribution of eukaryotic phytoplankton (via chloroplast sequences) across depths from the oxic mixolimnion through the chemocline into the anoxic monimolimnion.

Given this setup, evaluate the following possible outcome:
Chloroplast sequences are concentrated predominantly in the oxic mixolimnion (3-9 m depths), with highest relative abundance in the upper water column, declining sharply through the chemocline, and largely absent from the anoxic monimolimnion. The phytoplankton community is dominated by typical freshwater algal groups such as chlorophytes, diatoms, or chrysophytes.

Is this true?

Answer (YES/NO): NO